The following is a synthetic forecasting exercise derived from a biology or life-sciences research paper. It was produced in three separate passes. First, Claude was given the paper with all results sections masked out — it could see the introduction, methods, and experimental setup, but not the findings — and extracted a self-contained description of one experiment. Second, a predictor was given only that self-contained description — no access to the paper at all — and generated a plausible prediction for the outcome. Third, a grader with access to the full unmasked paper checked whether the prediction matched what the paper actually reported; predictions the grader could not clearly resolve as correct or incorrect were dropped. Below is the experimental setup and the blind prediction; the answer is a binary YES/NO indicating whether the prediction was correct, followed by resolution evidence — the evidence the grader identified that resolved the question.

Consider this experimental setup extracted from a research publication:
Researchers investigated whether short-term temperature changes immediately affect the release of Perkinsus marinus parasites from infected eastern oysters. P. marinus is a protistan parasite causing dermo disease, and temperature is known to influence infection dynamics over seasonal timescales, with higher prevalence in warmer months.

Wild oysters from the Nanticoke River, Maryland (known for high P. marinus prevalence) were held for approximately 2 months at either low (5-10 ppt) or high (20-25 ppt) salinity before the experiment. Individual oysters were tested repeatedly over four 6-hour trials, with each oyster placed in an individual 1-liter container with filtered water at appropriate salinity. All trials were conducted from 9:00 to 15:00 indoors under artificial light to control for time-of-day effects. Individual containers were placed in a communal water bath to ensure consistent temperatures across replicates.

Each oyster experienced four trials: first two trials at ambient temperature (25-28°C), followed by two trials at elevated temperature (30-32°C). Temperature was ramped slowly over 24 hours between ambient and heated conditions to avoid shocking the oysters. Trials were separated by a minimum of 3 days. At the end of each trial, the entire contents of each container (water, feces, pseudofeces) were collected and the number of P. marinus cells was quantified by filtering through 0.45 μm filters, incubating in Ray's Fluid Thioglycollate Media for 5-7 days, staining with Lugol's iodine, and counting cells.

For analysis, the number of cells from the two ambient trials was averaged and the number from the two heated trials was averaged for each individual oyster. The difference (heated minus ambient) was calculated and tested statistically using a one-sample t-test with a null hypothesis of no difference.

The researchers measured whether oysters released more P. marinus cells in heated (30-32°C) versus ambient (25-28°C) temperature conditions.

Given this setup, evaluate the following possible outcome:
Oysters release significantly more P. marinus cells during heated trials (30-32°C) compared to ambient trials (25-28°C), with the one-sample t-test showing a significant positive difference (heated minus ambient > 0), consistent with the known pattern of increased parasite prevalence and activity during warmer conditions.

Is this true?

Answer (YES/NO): YES